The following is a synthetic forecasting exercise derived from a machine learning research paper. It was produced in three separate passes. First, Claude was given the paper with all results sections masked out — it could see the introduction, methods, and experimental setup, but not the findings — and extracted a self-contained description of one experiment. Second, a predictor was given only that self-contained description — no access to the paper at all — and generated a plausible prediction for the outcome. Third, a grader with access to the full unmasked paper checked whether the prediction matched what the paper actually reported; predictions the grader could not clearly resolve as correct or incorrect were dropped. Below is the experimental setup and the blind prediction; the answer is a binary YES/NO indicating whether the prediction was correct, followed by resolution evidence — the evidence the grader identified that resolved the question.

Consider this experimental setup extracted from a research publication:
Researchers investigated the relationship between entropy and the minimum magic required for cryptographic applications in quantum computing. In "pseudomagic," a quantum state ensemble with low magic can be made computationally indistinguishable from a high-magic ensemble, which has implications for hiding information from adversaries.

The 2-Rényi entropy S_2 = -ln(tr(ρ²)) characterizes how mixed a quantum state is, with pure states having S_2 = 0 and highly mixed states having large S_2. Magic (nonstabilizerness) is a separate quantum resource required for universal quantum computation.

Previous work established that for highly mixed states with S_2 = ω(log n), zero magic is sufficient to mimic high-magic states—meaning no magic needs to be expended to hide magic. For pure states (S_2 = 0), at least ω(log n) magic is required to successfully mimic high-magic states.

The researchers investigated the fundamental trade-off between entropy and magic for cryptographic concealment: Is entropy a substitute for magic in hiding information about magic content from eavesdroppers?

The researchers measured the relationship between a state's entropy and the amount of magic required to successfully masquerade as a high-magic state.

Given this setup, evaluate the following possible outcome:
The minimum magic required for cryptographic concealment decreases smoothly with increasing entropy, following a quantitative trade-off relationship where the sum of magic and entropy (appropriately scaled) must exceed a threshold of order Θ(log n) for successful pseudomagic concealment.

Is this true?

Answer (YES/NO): NO